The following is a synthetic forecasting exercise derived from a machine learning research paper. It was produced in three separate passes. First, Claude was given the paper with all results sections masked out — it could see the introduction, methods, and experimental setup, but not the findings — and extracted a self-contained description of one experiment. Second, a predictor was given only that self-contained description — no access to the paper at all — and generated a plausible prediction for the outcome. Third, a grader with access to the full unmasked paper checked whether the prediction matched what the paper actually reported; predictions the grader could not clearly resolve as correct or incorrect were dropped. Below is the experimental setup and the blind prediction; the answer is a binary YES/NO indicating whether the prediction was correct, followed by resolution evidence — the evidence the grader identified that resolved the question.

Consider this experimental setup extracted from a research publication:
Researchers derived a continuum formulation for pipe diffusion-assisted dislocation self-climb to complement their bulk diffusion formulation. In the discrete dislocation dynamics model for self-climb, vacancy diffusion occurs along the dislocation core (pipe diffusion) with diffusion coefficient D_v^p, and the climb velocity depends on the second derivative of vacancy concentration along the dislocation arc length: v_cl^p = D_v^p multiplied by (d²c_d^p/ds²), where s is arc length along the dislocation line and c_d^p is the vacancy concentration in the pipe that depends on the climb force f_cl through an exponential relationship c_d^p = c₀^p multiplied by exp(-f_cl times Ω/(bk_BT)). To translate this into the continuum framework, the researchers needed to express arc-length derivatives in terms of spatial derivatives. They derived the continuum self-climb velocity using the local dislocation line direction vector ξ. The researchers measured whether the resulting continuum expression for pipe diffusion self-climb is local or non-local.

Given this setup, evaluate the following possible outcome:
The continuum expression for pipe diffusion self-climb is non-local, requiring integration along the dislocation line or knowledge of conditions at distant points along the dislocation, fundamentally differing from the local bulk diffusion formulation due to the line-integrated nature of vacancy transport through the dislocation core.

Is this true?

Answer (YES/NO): NO